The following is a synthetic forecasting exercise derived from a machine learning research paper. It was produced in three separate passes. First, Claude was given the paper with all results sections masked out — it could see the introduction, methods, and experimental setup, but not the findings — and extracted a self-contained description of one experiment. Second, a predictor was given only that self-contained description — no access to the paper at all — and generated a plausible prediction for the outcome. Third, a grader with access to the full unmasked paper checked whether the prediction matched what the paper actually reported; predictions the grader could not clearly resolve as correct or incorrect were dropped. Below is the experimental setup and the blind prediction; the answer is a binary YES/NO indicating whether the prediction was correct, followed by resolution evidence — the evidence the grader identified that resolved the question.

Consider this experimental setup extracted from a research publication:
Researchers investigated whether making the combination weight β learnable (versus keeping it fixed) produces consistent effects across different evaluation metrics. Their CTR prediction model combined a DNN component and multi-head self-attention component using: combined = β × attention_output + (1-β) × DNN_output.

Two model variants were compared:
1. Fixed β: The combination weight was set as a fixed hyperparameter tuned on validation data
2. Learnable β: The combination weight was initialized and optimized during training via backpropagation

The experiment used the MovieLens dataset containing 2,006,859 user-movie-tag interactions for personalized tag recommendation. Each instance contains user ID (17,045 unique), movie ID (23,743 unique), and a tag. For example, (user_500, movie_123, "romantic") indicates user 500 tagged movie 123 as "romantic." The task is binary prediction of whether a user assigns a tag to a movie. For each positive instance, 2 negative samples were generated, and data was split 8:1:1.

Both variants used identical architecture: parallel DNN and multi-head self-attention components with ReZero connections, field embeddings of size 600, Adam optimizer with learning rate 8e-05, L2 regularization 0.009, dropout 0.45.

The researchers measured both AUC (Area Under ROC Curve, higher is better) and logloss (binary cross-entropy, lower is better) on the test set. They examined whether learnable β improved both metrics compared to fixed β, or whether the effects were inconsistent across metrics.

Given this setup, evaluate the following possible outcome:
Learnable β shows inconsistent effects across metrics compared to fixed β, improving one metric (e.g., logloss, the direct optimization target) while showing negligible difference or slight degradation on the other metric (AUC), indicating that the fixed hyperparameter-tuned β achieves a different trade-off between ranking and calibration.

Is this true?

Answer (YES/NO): YES